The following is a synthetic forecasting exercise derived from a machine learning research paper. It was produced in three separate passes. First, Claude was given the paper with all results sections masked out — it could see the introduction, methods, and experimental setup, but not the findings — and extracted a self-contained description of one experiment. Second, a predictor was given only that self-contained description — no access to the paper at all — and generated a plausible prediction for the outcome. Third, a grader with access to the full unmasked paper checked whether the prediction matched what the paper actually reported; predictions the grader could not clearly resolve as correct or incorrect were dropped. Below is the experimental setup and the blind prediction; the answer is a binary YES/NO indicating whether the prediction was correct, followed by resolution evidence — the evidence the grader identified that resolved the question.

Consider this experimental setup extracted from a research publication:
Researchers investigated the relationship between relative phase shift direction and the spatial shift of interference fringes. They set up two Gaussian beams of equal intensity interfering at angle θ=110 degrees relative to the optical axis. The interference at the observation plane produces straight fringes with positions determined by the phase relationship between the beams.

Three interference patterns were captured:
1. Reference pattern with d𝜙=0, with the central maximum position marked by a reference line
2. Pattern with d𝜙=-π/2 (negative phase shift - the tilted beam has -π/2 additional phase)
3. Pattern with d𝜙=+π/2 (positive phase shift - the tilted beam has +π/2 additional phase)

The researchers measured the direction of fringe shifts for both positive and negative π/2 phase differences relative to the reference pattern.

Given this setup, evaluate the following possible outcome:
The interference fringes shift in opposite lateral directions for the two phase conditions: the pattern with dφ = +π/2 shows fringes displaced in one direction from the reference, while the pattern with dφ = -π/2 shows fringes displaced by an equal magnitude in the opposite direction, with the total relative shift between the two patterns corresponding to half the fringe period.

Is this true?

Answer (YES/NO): YES